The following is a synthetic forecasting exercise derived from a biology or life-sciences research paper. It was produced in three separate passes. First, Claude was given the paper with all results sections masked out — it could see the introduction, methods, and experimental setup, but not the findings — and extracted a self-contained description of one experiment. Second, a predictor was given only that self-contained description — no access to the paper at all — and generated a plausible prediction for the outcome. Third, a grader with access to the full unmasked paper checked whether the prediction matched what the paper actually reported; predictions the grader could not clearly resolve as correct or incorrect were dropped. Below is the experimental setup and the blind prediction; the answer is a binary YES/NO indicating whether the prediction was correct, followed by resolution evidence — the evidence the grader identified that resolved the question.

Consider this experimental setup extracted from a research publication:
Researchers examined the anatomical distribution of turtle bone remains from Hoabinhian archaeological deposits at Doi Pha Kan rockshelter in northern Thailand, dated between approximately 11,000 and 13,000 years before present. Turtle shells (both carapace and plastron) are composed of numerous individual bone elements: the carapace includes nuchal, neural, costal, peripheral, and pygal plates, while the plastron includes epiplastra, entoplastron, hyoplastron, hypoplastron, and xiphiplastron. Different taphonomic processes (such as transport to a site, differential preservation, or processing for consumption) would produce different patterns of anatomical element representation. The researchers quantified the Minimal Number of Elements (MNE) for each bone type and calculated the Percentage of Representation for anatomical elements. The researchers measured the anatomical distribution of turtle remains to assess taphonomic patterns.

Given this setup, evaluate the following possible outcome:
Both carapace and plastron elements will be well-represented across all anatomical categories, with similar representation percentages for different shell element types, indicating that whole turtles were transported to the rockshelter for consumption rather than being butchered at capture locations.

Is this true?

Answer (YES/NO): NO